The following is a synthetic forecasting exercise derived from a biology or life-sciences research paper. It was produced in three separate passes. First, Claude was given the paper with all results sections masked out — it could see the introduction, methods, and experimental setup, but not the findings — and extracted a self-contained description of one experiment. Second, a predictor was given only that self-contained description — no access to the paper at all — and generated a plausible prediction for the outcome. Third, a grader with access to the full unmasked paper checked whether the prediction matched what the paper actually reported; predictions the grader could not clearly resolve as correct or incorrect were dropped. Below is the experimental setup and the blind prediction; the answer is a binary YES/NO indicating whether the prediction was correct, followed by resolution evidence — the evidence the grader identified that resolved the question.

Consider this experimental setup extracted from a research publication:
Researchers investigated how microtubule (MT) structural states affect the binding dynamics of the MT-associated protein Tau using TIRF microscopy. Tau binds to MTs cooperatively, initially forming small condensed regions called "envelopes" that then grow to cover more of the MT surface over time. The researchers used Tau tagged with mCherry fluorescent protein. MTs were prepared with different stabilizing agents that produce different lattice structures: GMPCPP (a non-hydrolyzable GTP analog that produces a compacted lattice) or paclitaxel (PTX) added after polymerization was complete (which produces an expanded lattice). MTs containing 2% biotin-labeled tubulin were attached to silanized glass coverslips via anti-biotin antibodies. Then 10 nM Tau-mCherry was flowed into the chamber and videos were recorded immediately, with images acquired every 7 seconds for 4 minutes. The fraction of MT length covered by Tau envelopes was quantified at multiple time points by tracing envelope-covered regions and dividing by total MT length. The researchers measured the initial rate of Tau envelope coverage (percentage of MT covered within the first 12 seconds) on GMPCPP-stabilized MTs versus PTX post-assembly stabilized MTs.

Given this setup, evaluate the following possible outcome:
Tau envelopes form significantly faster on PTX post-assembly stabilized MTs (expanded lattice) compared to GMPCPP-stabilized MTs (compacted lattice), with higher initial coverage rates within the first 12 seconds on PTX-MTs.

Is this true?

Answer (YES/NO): NO